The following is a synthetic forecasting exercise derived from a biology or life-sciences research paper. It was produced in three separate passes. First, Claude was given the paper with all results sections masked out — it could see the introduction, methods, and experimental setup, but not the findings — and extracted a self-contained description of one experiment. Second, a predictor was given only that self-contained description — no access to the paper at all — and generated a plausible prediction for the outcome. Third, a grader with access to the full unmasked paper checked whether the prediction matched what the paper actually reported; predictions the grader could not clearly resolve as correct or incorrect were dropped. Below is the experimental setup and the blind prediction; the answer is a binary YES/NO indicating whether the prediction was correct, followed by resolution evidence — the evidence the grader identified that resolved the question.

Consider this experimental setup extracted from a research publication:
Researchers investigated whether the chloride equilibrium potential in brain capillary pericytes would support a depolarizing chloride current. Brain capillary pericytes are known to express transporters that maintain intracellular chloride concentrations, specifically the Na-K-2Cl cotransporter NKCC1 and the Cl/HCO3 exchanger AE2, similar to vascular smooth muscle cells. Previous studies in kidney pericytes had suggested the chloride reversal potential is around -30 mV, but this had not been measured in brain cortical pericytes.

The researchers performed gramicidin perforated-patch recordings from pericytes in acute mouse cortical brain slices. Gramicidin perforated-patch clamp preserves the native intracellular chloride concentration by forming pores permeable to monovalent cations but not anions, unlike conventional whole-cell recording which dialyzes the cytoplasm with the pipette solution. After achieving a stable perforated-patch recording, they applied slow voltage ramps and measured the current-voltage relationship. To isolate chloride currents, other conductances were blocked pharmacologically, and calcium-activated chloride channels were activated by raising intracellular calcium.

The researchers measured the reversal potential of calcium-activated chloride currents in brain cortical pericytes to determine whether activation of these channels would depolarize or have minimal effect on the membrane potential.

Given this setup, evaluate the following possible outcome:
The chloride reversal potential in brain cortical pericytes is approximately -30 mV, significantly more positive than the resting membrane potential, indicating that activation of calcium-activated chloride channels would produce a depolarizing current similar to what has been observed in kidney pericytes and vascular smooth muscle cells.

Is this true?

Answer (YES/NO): YES